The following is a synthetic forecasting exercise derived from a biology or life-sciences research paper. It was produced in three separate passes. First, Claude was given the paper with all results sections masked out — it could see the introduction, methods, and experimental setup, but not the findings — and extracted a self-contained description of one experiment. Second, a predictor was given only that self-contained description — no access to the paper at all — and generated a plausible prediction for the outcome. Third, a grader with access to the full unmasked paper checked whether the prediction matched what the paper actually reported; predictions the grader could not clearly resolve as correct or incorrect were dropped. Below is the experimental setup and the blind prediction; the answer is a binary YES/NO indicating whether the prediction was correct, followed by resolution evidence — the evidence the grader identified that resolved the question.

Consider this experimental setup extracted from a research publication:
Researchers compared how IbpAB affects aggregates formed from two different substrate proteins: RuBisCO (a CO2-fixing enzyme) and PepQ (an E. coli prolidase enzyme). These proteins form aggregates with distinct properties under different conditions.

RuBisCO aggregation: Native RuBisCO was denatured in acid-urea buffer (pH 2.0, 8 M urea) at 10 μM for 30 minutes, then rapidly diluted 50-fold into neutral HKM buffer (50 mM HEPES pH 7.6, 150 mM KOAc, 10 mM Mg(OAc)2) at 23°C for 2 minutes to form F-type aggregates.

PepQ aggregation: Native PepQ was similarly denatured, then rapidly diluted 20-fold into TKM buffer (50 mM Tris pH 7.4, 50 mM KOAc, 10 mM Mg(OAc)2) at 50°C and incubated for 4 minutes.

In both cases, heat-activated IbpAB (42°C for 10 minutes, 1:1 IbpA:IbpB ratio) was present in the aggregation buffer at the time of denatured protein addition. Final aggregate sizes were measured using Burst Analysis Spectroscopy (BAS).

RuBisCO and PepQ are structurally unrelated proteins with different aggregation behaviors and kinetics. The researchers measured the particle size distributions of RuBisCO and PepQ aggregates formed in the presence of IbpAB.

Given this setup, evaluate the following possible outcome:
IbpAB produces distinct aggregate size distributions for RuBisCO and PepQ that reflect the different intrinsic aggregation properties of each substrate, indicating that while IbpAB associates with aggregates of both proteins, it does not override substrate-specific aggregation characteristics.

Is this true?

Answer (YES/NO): NO